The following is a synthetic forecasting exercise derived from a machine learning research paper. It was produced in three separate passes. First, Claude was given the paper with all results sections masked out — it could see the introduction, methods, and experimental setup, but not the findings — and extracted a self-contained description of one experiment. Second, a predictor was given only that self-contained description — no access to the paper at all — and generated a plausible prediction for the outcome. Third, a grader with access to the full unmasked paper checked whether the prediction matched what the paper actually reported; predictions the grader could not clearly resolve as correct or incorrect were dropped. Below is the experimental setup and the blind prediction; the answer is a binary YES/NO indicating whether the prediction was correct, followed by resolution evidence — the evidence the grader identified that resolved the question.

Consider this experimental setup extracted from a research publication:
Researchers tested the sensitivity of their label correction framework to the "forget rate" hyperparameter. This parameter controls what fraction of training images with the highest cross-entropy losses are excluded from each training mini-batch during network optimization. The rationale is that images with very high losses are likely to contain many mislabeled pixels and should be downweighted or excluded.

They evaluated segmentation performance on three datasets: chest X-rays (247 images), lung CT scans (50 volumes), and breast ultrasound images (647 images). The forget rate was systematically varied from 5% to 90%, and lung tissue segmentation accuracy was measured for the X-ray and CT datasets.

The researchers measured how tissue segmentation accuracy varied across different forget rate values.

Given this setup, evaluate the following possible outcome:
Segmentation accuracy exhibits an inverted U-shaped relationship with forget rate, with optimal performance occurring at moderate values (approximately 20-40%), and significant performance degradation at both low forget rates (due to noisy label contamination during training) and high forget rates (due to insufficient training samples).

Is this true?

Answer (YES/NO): NO